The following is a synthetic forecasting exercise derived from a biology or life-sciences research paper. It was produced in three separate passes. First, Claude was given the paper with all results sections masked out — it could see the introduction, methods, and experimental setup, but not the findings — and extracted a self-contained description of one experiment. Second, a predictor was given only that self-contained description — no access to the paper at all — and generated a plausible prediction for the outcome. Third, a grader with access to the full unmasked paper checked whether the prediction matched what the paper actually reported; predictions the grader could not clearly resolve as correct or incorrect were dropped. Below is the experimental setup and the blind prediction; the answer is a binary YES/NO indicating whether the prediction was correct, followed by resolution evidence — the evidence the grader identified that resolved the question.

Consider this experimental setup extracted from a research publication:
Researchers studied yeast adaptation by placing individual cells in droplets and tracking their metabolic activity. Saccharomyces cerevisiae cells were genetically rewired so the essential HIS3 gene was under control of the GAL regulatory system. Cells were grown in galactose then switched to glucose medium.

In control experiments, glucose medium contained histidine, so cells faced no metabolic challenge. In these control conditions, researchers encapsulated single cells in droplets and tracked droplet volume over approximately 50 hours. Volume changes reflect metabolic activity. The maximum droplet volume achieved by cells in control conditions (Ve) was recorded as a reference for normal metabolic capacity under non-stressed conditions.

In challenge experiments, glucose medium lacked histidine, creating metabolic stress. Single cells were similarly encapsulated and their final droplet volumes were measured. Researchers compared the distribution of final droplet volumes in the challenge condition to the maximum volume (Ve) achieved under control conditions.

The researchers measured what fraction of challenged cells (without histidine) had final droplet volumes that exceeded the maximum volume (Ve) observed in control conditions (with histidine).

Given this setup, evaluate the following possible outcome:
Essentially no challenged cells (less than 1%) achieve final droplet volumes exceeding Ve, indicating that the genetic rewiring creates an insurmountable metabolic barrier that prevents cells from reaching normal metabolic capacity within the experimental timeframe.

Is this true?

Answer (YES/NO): NO